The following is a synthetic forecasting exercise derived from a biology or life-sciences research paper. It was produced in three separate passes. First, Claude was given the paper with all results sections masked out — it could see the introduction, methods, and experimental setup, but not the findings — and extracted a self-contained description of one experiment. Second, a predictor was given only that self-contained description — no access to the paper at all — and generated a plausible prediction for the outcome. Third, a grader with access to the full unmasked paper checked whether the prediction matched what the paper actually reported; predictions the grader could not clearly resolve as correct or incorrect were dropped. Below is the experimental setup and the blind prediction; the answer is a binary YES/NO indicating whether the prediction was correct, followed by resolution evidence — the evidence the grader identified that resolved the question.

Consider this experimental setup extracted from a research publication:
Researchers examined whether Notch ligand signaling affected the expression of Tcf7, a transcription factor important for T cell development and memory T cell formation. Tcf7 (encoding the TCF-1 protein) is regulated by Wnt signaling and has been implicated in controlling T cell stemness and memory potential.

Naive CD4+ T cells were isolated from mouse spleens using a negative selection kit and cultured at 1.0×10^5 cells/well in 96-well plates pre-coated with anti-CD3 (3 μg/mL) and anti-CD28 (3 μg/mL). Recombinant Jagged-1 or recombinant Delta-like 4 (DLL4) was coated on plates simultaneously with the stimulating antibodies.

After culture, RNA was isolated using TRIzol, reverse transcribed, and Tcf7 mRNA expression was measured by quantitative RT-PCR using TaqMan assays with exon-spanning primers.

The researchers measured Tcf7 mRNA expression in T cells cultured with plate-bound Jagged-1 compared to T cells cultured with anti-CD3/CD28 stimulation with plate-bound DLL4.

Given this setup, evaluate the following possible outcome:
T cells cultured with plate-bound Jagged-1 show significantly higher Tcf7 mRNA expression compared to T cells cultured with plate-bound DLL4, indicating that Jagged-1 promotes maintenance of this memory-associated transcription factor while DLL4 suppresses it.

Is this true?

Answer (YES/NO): NO